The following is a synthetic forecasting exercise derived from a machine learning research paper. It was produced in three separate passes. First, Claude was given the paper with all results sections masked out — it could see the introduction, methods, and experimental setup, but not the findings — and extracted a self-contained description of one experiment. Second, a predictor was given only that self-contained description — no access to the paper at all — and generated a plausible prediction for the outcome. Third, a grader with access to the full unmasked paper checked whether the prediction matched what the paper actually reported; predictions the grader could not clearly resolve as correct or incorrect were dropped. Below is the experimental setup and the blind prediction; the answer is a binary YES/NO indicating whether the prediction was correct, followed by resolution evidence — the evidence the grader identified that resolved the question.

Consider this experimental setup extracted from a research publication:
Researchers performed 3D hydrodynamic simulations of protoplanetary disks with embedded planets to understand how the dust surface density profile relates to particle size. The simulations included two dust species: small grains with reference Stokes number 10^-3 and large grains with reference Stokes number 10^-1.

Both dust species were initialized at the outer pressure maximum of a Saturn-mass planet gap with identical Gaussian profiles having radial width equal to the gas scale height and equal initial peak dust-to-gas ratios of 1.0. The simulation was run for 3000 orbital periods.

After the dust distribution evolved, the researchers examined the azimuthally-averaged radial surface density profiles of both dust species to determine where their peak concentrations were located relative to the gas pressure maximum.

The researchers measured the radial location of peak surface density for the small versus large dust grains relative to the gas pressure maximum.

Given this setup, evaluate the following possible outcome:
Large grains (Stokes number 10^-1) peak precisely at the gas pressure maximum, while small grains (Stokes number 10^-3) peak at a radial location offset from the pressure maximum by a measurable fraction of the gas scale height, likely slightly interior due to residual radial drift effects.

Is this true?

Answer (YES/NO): NO